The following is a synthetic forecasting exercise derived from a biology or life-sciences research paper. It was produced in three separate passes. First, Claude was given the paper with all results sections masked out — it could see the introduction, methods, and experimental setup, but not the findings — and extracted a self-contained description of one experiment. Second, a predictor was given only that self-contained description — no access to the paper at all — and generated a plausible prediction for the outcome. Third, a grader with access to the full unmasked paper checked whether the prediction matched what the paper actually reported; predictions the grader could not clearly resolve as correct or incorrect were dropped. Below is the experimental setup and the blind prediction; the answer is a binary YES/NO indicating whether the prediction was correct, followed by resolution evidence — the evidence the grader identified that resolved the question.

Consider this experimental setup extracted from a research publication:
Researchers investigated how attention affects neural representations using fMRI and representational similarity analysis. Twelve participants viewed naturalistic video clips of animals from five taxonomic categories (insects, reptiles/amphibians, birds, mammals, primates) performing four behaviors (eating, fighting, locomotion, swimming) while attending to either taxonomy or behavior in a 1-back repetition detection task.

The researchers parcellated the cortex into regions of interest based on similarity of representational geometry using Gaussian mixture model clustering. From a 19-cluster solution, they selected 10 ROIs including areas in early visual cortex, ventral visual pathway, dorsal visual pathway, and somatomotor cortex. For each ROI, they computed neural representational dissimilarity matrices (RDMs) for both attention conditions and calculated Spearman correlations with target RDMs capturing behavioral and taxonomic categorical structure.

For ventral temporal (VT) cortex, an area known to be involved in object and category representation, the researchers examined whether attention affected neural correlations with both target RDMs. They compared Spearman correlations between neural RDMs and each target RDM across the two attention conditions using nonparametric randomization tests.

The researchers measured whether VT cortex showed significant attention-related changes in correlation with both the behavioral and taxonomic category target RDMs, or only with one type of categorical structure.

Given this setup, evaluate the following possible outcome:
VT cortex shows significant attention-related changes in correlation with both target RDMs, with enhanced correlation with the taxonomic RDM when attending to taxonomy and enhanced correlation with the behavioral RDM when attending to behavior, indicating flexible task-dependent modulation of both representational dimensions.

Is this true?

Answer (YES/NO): YES